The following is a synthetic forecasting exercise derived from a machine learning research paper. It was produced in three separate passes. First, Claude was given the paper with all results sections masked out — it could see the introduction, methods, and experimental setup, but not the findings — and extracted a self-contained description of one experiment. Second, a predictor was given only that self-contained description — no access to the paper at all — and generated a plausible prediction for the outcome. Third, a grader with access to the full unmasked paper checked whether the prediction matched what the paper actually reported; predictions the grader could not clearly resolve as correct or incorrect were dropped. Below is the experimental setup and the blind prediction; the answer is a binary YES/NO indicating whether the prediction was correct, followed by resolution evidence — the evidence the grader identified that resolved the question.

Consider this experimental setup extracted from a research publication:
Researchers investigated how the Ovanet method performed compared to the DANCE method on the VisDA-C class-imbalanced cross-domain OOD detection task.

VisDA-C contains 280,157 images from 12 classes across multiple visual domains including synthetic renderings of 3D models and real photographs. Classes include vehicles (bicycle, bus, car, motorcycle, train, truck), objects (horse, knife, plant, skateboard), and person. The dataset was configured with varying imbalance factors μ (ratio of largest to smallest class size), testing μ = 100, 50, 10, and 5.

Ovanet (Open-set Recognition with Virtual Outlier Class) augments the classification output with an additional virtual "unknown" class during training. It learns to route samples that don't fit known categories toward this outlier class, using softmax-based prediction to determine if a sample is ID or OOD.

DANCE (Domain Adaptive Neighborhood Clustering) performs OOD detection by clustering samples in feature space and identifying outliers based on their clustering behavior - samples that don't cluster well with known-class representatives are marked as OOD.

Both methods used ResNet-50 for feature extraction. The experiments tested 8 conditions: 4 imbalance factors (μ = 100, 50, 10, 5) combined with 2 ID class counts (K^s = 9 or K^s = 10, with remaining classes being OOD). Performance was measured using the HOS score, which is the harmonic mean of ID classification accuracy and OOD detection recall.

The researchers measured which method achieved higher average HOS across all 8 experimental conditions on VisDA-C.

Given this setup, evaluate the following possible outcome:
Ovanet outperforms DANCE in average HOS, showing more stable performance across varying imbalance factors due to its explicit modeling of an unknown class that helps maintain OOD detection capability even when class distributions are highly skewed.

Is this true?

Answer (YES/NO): YES